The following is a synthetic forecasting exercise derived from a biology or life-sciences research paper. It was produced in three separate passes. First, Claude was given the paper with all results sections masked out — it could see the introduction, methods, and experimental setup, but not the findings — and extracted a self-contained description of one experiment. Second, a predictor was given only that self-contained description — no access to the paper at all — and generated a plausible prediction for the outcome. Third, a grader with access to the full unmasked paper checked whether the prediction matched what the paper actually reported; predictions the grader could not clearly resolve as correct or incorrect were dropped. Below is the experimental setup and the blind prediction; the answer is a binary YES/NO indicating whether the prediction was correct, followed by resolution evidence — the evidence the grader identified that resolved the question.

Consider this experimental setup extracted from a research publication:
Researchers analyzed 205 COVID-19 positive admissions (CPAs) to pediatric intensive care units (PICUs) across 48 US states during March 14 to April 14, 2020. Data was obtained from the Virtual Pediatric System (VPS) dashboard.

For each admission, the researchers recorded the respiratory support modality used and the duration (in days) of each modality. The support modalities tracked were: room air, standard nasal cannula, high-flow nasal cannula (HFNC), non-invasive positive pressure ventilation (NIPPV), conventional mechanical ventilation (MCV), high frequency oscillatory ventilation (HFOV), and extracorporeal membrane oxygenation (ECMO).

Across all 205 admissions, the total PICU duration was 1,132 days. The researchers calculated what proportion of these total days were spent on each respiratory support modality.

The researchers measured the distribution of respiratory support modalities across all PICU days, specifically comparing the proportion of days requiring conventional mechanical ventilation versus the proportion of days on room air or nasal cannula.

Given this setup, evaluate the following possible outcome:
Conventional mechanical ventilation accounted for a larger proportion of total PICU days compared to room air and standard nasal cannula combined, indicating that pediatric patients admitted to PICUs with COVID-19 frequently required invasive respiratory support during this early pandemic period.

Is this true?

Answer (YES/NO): YES